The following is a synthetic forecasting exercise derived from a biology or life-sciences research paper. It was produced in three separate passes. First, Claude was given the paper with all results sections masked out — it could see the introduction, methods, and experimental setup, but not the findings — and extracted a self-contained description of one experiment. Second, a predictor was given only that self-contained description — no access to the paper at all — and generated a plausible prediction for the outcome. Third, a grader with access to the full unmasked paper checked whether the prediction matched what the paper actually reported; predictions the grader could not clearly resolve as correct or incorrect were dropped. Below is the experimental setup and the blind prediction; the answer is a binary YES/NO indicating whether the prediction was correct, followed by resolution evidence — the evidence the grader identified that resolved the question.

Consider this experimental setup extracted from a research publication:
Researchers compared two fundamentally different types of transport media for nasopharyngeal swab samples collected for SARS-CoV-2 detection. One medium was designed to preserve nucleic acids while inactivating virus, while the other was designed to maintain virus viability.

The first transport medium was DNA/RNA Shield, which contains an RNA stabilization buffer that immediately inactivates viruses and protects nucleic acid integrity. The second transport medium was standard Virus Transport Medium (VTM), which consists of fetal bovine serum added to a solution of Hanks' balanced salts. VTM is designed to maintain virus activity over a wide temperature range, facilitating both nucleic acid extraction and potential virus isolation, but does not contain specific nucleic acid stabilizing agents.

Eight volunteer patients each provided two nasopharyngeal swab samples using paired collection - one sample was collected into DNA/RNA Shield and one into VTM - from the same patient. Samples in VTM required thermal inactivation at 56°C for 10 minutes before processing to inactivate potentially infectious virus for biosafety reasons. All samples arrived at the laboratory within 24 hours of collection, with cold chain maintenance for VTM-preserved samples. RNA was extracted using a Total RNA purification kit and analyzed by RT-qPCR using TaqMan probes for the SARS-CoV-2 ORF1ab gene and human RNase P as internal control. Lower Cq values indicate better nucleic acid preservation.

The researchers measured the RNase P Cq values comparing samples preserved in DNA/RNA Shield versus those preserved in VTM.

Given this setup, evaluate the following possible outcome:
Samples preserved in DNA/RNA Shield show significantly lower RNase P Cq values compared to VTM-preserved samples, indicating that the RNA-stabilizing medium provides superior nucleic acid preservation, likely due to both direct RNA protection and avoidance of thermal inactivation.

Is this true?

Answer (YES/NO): YES